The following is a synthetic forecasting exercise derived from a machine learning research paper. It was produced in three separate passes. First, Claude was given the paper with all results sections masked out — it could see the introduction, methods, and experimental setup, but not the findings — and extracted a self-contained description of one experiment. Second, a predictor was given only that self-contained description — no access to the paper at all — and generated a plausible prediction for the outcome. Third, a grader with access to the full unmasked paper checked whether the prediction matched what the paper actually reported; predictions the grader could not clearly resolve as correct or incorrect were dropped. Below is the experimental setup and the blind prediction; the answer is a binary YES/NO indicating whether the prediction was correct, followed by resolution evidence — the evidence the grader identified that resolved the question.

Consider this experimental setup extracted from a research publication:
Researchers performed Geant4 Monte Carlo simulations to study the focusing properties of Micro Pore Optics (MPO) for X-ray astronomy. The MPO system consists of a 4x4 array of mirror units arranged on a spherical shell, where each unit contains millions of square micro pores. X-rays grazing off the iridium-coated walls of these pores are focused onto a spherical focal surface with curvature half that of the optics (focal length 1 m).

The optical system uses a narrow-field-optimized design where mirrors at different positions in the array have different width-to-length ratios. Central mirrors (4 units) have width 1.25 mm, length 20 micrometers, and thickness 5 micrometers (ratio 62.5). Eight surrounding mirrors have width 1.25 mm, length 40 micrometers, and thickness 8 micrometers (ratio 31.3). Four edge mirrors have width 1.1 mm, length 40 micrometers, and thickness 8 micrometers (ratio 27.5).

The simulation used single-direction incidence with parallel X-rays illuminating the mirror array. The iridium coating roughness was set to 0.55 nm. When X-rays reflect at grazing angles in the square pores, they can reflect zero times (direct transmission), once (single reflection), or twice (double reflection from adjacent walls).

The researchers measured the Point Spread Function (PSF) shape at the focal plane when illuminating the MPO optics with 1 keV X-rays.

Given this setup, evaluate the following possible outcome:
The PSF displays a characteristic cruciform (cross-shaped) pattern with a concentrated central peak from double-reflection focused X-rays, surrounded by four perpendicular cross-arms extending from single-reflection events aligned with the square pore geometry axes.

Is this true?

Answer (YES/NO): YES